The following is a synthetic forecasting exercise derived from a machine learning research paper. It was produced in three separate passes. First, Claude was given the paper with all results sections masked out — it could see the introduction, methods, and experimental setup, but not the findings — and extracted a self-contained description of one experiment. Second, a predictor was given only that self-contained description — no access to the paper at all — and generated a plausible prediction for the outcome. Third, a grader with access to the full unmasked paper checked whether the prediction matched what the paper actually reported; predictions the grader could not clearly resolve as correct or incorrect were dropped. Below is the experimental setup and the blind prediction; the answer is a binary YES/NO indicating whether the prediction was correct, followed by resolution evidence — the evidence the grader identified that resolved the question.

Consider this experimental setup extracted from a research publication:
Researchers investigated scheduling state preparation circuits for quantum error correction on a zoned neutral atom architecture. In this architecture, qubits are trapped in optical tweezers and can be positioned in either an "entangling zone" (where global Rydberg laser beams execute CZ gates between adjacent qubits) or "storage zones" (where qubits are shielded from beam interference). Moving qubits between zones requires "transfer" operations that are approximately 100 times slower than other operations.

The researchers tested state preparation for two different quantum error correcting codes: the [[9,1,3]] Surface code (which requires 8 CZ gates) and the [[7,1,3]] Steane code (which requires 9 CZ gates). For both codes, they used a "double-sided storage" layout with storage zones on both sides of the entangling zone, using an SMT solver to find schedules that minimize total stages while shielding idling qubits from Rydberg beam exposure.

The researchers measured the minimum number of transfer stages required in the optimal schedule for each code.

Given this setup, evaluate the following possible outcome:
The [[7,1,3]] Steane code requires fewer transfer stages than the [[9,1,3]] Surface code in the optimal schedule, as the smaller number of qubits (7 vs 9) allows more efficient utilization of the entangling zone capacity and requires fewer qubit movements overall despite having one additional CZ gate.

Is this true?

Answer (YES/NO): NO